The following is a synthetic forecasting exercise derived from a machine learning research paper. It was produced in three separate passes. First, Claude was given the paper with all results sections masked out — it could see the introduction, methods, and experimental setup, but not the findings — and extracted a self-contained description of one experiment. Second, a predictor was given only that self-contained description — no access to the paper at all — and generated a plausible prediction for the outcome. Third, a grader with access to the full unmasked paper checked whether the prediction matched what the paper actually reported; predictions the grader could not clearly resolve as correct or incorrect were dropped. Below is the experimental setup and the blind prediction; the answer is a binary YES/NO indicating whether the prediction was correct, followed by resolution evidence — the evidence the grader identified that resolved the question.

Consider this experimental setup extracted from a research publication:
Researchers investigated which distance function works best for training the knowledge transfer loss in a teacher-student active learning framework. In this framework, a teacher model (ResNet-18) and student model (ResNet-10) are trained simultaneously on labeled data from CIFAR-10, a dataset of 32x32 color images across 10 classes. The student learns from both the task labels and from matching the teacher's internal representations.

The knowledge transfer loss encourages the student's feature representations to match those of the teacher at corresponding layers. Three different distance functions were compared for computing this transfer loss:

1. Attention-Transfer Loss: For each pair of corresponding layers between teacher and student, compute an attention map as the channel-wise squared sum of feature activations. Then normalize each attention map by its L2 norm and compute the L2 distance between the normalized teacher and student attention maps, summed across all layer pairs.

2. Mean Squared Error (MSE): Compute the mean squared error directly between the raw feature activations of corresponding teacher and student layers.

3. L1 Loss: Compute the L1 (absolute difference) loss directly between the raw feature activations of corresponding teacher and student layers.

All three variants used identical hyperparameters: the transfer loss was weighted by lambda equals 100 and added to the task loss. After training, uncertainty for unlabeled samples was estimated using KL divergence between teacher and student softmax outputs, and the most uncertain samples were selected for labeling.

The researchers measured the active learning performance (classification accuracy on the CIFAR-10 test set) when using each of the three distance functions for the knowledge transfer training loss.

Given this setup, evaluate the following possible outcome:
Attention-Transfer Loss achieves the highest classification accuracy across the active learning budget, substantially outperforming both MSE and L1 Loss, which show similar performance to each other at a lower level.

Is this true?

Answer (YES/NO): NO